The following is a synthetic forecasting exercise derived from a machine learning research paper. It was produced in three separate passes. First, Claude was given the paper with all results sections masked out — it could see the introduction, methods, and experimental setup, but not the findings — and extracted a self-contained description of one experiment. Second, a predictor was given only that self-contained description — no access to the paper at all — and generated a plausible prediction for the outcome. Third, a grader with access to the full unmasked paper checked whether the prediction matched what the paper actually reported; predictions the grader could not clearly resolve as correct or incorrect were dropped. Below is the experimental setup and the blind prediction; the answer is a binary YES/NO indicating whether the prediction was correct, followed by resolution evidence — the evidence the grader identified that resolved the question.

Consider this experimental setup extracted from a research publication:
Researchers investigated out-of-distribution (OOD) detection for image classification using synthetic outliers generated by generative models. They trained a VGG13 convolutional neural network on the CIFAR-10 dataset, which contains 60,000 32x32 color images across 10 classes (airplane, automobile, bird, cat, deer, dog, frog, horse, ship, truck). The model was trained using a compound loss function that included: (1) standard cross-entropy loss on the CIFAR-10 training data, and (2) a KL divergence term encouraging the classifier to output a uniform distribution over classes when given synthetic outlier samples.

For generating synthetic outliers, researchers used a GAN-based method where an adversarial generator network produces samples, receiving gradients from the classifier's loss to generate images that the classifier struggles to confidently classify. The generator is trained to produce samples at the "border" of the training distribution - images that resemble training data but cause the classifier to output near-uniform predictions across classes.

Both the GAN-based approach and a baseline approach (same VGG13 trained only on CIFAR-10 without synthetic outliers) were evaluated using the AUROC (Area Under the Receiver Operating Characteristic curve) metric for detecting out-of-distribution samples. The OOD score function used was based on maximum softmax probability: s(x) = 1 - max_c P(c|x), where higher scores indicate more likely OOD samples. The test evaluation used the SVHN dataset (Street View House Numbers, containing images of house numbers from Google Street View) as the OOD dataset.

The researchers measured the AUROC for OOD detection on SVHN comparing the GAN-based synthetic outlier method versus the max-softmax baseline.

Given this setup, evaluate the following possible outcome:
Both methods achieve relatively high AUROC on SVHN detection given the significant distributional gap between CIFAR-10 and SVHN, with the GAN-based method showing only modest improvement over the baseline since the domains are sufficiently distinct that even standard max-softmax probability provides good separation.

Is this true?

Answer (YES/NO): NO